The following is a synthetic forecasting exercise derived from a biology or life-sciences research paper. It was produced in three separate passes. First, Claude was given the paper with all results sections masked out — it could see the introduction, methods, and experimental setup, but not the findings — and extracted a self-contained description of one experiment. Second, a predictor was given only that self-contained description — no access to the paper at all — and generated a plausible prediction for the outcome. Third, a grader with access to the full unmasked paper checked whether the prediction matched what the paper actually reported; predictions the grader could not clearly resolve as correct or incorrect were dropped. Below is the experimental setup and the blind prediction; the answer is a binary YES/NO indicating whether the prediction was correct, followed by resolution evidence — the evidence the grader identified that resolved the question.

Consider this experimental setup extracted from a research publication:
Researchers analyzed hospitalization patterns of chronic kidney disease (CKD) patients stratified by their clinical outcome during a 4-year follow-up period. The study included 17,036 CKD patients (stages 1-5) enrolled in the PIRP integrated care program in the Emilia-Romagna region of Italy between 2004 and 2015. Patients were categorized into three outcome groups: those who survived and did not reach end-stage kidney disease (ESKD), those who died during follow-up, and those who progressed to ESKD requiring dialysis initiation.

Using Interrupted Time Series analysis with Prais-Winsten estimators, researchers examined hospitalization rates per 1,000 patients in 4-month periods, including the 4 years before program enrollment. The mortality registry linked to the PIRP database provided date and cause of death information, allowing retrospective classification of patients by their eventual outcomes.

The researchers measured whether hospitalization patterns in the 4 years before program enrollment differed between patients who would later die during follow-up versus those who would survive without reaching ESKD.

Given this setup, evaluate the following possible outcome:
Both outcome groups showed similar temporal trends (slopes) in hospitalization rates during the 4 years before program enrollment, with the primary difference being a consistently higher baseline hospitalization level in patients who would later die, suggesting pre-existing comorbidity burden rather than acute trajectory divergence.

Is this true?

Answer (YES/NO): NO